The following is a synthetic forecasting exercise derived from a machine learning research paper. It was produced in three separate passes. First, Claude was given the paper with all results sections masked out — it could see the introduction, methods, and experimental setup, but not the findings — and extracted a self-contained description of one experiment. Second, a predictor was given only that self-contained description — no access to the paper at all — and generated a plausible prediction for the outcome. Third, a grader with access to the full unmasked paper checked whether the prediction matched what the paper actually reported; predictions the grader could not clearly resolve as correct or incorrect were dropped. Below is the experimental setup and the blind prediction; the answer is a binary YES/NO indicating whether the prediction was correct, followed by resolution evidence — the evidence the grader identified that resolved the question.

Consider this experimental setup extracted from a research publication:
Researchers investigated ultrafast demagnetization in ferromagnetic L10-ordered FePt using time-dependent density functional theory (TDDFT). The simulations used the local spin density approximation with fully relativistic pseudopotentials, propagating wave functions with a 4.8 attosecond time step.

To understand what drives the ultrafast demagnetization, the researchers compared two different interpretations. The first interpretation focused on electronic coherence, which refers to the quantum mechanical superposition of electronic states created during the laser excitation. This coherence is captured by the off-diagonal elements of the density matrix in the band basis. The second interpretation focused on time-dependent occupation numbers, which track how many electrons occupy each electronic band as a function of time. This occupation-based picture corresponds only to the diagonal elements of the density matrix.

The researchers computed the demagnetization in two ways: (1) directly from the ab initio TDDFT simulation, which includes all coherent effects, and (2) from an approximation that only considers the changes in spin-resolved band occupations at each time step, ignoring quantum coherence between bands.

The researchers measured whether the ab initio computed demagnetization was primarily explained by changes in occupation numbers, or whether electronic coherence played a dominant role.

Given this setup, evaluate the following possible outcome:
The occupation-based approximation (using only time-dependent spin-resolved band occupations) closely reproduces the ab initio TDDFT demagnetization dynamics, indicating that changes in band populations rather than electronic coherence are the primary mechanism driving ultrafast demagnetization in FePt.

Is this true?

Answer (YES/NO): NO